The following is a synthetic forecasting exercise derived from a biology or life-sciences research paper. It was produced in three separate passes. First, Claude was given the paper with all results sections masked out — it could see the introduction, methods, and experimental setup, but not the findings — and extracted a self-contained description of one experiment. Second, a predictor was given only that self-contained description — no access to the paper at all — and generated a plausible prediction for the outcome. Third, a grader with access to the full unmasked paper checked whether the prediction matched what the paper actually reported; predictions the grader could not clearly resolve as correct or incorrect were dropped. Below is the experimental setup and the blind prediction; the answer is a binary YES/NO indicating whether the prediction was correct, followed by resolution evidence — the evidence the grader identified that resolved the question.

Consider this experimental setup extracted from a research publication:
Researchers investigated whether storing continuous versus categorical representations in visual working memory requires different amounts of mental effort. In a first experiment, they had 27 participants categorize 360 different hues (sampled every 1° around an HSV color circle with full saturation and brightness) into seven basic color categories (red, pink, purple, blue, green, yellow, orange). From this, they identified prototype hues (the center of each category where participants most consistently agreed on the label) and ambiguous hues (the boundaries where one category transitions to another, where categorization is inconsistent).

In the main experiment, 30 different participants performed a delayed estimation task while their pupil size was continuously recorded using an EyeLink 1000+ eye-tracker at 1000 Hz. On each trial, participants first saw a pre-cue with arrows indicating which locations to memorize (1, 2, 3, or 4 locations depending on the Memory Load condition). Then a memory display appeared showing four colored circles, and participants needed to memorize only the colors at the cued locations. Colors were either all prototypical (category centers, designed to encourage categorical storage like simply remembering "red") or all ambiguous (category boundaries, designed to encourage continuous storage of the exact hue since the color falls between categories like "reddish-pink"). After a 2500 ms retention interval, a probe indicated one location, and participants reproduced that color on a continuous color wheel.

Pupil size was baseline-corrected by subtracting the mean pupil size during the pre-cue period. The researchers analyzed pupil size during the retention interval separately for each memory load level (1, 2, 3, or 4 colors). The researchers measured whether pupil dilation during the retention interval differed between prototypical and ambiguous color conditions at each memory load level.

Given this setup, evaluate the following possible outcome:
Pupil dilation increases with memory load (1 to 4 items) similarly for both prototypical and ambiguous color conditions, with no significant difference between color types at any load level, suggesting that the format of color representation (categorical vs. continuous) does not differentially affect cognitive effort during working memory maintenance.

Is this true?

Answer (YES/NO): NO